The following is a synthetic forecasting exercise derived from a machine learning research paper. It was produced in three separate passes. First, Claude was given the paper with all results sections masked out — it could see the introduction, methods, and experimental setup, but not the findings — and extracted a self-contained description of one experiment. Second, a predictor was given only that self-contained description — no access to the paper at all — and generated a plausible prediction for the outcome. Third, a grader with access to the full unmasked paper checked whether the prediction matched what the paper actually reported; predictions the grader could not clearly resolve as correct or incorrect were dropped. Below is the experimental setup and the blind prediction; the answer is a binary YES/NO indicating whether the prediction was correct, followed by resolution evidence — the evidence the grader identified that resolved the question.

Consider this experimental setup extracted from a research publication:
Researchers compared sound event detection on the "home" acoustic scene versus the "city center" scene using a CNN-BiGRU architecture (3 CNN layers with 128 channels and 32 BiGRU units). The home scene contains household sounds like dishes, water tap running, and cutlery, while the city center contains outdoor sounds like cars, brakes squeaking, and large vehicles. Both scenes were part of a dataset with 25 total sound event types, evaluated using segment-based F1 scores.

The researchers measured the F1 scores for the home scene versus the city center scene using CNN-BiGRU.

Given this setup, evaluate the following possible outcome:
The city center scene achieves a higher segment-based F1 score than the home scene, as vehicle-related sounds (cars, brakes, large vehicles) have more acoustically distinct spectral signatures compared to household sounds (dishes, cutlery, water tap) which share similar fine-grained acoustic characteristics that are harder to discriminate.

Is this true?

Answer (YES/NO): YES